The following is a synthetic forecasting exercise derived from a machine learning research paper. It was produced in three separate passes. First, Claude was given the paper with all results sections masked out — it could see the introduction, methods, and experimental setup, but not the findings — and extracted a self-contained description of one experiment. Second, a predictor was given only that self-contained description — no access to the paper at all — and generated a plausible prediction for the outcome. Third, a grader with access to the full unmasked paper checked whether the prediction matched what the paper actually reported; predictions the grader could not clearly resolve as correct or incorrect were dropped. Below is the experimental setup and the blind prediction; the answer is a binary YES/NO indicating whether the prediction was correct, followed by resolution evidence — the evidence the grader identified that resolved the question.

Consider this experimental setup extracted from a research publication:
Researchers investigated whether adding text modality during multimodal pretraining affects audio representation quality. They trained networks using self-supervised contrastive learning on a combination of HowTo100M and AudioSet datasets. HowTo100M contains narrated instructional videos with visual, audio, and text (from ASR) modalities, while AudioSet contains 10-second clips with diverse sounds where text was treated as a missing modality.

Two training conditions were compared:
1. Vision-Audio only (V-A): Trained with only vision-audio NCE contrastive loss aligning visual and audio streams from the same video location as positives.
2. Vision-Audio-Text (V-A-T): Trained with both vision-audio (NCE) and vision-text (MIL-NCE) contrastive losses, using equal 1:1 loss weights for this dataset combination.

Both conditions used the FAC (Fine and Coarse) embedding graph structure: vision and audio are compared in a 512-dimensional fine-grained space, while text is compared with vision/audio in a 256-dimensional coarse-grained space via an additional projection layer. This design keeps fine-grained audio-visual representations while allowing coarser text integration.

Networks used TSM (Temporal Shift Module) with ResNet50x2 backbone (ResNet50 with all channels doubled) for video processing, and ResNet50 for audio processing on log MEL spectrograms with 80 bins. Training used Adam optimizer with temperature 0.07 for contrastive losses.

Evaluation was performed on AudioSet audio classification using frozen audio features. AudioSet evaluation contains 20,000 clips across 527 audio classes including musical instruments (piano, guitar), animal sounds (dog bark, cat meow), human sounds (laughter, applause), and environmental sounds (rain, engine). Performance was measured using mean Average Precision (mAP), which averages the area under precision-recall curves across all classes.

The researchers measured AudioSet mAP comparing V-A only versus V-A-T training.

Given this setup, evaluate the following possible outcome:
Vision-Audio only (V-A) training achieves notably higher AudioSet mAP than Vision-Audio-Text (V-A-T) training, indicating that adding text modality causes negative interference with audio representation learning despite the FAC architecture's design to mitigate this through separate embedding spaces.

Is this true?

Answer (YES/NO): NO